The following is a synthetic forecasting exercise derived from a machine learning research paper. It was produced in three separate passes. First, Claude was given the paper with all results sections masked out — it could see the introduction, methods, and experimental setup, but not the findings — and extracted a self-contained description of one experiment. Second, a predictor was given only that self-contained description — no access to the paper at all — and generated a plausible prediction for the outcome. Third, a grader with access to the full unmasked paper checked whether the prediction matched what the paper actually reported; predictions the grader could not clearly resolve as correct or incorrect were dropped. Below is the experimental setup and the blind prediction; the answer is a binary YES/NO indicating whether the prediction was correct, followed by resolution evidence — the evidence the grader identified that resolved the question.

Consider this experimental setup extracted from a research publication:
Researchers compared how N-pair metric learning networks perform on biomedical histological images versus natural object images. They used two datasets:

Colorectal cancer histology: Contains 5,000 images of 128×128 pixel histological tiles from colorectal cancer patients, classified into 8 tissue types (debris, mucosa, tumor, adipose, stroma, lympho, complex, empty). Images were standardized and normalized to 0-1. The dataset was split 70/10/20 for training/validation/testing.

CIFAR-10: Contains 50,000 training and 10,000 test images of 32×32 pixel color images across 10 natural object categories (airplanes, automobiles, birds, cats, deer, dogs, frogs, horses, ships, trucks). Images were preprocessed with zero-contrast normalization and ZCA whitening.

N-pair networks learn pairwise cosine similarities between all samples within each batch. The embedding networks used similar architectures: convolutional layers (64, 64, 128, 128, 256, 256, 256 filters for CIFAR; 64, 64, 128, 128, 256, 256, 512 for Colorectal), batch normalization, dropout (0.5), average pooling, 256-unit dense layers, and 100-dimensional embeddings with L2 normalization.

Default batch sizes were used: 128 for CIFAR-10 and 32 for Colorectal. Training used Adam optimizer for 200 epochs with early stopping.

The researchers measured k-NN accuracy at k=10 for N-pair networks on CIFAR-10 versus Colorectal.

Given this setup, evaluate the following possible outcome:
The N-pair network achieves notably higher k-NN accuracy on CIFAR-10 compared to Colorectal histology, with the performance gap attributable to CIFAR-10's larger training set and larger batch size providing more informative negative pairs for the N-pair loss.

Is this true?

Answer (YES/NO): NO